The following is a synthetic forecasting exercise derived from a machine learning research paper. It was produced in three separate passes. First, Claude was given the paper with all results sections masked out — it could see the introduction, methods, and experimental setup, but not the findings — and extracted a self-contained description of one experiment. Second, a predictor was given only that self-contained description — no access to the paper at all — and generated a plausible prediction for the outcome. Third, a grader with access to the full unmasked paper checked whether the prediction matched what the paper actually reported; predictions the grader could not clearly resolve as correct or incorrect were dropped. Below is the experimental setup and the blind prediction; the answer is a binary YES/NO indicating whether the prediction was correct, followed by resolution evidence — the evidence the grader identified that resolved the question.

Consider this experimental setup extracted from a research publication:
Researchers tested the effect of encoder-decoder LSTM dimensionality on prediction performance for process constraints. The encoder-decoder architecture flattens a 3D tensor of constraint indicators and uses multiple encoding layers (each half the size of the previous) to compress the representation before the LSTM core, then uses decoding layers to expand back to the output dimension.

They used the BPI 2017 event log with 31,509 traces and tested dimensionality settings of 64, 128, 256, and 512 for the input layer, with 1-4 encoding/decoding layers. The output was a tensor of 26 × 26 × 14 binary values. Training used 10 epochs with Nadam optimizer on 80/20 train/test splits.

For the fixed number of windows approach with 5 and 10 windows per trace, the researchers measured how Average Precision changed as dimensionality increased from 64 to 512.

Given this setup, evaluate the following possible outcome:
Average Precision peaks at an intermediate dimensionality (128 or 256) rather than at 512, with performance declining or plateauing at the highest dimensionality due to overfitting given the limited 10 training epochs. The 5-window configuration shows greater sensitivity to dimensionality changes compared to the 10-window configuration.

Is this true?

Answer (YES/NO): NO